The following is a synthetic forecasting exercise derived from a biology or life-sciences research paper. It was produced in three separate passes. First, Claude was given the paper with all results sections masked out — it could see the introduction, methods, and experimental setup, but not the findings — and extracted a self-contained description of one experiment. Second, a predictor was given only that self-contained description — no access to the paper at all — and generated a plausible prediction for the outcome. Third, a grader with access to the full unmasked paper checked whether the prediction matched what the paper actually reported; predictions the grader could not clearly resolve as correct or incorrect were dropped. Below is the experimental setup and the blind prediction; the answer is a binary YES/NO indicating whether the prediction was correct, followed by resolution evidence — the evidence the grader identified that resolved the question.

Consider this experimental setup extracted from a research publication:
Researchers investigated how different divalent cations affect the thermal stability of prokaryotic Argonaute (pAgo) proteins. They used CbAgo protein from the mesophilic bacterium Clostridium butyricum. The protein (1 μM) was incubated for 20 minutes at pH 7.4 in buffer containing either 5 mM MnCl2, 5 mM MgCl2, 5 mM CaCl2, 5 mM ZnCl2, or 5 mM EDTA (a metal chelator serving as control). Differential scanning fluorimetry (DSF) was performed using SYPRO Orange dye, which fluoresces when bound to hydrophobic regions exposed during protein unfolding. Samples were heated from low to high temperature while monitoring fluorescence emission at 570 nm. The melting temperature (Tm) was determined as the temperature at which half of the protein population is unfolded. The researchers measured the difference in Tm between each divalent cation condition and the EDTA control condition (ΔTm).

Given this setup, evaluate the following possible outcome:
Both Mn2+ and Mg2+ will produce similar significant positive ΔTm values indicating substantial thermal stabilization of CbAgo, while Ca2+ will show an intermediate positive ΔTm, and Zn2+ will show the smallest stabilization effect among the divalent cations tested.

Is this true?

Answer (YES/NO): NO